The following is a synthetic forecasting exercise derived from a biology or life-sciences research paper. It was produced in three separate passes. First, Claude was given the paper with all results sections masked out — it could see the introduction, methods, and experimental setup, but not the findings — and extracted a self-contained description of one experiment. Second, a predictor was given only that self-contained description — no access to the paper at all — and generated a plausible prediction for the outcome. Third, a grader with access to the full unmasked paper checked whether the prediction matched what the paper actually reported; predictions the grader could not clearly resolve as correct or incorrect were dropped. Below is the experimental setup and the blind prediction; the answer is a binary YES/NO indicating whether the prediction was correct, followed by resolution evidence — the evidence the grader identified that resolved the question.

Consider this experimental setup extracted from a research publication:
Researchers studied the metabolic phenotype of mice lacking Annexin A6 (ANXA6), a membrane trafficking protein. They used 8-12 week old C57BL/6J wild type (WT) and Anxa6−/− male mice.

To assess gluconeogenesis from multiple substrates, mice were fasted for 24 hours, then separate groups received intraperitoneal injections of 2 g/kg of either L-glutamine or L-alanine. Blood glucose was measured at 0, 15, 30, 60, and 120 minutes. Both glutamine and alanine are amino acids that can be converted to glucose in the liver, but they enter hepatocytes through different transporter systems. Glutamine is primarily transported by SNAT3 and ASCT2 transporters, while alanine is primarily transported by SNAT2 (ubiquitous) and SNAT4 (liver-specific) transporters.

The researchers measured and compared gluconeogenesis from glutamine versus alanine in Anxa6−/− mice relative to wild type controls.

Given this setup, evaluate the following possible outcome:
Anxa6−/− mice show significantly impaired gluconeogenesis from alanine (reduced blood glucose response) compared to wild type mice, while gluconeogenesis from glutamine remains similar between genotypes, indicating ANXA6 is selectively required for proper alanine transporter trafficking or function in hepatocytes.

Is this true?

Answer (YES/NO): NO